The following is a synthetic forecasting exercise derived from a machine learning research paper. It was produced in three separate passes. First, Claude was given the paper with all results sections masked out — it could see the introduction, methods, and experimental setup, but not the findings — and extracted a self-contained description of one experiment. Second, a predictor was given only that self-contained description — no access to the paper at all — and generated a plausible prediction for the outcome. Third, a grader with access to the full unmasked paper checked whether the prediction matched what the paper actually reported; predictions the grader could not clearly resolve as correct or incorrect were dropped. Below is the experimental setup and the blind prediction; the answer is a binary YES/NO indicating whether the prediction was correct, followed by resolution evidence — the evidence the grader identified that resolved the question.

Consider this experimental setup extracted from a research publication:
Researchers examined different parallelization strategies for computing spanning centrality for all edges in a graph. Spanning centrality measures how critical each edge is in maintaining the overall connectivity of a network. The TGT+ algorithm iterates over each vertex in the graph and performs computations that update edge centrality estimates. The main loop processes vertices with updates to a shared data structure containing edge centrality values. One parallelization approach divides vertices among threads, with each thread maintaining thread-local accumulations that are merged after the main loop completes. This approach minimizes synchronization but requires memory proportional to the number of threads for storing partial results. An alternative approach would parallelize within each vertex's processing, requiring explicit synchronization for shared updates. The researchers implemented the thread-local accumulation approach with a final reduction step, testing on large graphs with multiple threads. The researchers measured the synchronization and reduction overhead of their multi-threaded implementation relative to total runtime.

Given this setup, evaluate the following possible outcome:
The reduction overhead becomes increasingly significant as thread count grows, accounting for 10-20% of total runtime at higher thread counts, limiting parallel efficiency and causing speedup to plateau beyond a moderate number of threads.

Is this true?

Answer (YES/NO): NO